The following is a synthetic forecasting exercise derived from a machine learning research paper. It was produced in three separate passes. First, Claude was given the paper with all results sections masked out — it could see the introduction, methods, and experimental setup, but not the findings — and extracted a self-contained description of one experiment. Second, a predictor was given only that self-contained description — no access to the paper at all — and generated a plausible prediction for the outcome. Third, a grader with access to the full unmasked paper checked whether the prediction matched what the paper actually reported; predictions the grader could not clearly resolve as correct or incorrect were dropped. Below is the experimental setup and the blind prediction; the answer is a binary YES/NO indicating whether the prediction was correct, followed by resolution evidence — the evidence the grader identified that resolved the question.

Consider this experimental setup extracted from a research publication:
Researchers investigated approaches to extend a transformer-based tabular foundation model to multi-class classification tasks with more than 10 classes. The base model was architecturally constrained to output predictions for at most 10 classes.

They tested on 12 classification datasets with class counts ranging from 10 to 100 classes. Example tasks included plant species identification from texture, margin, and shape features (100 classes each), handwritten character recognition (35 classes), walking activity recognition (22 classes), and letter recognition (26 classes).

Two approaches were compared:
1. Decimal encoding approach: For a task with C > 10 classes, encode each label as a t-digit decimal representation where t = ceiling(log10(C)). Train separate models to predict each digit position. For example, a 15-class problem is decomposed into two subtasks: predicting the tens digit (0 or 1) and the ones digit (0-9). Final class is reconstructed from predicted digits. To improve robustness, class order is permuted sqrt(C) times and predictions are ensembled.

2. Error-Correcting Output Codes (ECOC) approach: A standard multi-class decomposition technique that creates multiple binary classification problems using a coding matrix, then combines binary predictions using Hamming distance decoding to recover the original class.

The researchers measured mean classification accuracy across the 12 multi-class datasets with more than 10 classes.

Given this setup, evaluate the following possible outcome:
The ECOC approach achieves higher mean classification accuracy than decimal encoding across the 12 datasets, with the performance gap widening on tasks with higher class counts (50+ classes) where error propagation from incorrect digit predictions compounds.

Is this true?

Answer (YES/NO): NO